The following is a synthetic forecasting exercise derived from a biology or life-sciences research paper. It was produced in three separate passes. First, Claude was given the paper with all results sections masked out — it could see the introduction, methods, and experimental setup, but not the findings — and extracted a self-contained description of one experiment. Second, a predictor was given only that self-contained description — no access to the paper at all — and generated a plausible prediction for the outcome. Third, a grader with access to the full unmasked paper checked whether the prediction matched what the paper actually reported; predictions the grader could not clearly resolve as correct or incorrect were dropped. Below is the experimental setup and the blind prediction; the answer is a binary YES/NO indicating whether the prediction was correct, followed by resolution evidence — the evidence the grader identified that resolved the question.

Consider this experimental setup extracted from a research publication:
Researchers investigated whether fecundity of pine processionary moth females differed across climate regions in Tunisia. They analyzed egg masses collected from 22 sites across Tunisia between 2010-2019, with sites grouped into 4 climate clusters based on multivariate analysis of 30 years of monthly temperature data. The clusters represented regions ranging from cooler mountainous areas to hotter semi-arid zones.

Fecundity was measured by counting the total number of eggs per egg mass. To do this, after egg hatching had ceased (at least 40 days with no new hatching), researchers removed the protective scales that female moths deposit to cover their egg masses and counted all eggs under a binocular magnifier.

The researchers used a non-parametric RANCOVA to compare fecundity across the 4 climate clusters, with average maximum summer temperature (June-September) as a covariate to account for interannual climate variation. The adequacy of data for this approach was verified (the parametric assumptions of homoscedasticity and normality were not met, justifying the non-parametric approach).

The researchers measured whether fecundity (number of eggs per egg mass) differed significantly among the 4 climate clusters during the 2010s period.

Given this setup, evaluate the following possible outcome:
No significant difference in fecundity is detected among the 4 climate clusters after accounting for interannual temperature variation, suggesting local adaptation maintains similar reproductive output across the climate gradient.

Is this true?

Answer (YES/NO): NO